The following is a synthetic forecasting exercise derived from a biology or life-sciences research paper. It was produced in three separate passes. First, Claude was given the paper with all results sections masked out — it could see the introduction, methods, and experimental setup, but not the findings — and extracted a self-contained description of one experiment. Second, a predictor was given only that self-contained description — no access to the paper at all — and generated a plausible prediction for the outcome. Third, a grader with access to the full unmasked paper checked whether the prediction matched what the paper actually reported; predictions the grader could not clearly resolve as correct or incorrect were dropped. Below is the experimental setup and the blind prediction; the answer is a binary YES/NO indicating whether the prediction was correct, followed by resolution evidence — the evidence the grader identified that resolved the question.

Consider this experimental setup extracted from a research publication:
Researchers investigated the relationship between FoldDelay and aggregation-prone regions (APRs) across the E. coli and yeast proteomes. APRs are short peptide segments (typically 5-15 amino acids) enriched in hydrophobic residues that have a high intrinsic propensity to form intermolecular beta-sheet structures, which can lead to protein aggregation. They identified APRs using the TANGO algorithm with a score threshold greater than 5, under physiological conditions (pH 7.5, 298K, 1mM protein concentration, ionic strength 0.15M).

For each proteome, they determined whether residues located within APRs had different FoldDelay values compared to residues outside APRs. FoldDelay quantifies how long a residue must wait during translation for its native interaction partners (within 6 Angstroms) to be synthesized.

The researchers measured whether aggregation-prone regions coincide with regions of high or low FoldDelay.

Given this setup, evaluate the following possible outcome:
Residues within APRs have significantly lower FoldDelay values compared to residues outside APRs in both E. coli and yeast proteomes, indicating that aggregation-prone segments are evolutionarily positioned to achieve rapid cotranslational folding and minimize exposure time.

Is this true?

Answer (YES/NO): NO